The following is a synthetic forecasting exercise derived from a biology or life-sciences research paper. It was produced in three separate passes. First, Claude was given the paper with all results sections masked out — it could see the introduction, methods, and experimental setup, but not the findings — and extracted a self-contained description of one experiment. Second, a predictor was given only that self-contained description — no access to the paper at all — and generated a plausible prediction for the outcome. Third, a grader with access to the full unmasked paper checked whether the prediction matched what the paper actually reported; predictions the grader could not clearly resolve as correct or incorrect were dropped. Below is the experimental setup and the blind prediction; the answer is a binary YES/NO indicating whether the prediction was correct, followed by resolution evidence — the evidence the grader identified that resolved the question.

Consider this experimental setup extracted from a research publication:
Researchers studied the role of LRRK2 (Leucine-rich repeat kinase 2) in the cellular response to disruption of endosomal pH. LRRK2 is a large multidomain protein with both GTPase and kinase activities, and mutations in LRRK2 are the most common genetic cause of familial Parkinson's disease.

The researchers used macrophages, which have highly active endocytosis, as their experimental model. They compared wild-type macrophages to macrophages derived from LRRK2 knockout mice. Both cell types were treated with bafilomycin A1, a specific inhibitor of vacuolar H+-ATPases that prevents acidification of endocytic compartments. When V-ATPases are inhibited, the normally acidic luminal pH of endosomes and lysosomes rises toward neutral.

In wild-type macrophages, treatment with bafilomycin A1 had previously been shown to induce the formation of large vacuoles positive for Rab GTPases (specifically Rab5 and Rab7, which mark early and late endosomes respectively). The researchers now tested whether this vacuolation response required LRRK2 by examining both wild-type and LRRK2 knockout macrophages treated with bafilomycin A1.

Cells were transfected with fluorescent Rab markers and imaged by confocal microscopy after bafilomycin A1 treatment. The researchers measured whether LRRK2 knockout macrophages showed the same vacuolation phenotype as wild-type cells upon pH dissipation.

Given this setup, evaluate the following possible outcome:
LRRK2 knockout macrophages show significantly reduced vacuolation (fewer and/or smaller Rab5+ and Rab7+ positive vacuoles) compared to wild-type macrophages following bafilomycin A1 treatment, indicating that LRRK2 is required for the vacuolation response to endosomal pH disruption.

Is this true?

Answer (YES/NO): YES